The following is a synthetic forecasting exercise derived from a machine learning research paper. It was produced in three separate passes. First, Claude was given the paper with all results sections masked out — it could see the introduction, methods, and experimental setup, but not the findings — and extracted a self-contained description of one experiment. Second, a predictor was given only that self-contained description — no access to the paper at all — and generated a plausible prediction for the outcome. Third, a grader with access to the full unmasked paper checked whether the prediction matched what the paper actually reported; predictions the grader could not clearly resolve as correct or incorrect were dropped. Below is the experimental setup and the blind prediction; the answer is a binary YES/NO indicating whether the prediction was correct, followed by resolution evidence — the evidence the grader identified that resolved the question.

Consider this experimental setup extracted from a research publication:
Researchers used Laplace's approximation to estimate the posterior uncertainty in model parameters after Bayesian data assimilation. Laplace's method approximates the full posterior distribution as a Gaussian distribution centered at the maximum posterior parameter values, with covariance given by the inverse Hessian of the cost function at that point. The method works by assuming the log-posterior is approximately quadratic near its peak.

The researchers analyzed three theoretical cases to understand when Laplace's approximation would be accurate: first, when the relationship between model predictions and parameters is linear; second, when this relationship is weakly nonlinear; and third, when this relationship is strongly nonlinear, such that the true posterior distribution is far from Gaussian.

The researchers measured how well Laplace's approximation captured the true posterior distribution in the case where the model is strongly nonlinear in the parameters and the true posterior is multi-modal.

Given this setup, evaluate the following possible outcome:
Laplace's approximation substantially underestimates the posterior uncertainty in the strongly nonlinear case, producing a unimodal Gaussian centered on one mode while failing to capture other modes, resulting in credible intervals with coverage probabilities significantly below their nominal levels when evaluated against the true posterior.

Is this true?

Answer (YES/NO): YES